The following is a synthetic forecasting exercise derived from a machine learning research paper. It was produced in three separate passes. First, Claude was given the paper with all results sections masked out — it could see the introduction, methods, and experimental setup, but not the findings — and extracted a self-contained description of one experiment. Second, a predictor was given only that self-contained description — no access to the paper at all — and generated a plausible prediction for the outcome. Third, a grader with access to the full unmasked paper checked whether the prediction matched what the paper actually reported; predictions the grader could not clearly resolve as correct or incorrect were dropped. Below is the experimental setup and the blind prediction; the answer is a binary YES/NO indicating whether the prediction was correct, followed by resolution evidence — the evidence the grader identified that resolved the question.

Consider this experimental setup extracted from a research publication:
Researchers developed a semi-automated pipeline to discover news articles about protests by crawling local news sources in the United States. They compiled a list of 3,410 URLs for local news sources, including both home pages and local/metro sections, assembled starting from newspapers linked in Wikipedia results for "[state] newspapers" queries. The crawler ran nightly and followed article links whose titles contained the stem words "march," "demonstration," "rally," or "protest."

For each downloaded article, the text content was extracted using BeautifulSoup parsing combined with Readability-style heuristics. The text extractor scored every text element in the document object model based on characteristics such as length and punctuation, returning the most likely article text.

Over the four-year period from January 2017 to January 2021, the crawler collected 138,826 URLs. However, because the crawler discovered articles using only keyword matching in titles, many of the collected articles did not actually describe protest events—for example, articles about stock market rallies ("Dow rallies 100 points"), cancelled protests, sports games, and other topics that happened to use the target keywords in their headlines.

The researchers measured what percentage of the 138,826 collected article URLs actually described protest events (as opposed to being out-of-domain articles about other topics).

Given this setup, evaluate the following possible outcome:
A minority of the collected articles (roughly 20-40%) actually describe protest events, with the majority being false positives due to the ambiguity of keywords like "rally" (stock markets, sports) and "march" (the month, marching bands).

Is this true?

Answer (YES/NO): NO